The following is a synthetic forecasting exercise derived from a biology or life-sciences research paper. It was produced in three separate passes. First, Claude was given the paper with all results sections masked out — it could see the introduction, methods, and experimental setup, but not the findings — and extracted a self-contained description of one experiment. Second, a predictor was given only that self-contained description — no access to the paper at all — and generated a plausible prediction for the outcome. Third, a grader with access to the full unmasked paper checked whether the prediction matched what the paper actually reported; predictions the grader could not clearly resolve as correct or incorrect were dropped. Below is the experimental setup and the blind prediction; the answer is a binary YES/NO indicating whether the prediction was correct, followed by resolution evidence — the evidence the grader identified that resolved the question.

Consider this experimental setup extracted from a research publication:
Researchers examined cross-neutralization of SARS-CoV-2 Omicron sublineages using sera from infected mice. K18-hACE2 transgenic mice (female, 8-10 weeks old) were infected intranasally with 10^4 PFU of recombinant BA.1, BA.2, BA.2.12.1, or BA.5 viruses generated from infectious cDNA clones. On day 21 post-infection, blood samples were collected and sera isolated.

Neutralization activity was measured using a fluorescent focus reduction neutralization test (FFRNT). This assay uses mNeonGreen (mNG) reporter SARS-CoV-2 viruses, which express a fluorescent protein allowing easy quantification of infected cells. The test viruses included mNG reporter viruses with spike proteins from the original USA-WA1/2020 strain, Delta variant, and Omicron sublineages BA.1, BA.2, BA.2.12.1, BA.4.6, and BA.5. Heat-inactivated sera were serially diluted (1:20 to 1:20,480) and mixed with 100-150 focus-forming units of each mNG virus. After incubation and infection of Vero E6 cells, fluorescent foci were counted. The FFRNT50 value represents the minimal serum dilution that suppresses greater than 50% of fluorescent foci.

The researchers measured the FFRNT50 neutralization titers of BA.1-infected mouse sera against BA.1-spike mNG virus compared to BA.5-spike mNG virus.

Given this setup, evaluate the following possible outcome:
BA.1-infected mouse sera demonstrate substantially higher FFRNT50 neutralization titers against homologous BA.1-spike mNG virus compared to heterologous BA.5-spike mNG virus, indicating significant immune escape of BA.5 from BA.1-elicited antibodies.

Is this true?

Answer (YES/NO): YES